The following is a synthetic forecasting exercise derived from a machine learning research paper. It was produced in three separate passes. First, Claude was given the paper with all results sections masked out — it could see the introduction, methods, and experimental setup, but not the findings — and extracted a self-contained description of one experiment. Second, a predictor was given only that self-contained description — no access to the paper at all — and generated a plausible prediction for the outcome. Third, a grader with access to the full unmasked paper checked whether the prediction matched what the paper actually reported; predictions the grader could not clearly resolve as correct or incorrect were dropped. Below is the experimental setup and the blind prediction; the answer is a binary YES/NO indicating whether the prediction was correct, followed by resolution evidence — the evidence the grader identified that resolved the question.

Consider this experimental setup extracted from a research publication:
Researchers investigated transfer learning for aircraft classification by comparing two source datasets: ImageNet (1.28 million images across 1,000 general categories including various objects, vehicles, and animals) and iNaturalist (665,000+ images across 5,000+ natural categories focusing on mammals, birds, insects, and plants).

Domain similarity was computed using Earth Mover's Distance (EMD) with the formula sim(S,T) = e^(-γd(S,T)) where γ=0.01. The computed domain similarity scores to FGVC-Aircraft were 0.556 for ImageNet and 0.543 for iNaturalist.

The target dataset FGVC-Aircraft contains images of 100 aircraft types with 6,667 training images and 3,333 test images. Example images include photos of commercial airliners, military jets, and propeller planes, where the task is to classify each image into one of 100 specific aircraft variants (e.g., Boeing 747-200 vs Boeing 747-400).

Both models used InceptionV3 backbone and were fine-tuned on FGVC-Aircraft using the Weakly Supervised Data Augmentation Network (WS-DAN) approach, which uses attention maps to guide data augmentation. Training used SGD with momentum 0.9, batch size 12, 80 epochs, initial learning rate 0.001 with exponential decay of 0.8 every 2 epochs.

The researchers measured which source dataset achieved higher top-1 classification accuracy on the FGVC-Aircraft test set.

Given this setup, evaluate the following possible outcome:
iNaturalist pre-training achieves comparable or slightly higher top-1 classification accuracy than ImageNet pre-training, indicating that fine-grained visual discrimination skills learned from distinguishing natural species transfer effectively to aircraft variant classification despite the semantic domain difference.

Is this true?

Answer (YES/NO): NO